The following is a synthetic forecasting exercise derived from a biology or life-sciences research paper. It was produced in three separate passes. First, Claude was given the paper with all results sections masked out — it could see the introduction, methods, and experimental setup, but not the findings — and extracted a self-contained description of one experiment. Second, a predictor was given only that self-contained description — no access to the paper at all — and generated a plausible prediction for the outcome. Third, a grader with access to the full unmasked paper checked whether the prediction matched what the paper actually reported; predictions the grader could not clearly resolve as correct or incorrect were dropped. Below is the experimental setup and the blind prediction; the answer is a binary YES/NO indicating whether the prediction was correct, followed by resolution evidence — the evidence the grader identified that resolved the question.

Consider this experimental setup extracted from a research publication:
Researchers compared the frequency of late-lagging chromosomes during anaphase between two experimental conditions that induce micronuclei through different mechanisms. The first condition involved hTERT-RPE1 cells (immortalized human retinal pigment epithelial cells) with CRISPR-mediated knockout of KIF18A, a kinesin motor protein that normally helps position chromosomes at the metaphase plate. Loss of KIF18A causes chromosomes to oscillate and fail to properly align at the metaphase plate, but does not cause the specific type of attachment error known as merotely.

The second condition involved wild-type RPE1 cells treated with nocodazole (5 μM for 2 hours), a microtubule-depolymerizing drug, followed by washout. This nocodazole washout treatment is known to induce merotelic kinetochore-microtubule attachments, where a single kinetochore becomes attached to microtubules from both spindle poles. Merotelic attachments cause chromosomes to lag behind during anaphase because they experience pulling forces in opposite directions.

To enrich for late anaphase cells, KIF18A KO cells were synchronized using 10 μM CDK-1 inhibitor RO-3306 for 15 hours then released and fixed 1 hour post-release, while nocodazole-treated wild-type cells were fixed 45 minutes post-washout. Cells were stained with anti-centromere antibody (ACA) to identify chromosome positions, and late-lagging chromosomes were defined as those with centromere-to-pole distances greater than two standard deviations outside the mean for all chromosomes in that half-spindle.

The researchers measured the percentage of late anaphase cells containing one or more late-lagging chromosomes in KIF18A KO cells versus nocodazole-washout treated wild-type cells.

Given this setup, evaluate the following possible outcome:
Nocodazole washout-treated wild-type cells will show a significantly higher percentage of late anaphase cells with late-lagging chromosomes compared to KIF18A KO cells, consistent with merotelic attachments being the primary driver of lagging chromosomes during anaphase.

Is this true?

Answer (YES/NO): YES